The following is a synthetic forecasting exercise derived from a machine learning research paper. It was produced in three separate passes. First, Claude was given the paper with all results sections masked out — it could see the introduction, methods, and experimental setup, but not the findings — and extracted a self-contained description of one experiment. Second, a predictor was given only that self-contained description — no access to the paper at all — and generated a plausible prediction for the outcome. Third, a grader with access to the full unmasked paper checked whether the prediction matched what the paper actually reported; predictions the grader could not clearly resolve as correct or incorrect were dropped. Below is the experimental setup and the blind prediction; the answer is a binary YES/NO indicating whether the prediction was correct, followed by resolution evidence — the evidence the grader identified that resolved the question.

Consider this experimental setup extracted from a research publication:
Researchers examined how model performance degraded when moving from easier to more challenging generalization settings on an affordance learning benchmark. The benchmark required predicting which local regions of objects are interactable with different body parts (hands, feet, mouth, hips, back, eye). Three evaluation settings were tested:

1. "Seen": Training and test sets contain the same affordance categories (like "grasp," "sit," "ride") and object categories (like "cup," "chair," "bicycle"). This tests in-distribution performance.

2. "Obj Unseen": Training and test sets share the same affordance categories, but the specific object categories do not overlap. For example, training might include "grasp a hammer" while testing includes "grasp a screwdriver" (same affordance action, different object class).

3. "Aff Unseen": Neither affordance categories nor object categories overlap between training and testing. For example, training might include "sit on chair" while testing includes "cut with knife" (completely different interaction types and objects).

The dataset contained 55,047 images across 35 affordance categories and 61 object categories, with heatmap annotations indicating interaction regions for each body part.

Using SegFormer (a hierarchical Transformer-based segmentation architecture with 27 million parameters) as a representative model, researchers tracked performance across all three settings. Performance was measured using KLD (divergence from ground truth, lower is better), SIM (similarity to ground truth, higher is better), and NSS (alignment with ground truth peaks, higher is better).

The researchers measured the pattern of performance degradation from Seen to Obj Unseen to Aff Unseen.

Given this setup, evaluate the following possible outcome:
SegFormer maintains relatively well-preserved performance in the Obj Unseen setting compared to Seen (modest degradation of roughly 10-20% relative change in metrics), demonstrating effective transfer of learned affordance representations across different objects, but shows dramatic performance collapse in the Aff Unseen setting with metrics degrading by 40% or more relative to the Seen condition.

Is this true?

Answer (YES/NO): NO